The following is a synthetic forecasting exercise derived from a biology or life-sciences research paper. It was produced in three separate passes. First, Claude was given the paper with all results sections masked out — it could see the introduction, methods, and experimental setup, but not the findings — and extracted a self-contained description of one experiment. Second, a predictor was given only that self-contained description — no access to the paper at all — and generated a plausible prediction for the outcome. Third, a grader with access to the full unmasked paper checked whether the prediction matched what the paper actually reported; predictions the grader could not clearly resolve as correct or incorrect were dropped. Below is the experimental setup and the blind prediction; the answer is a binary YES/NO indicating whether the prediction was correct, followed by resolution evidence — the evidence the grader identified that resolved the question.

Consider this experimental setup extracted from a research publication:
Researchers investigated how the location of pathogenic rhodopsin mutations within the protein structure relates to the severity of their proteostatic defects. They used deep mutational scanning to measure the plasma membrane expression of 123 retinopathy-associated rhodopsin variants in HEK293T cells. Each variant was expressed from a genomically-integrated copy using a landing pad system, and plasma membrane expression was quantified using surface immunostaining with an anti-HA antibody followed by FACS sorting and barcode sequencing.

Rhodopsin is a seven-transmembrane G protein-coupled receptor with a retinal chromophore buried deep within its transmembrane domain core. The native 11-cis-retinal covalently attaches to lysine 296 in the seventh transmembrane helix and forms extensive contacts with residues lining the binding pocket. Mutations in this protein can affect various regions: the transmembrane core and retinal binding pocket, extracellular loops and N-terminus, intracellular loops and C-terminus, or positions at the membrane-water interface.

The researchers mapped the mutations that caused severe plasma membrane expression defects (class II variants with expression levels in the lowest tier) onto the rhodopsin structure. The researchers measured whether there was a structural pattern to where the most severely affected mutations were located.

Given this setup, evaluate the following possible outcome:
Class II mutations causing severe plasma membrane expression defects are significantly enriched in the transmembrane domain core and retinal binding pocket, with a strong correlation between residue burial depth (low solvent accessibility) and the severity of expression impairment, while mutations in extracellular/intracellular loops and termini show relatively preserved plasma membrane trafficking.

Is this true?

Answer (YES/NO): YES